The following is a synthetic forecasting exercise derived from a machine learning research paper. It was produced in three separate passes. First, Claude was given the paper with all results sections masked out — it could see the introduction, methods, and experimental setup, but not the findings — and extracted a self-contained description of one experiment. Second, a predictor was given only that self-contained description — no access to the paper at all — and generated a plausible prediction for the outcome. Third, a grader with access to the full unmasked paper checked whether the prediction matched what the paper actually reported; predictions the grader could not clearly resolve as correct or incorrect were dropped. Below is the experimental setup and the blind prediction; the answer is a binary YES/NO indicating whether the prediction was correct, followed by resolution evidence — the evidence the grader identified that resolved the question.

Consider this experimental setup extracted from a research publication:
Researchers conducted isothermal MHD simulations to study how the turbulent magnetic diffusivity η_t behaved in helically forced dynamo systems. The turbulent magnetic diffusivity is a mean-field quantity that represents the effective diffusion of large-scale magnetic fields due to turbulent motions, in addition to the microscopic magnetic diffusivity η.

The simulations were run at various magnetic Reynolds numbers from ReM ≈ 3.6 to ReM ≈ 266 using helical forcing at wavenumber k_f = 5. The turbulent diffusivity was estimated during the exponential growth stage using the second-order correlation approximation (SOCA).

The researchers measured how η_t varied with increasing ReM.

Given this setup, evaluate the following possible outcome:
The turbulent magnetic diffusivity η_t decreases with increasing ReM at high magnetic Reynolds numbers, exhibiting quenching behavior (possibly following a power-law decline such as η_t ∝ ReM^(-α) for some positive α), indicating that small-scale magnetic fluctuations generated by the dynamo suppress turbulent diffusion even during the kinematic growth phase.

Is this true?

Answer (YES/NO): NO